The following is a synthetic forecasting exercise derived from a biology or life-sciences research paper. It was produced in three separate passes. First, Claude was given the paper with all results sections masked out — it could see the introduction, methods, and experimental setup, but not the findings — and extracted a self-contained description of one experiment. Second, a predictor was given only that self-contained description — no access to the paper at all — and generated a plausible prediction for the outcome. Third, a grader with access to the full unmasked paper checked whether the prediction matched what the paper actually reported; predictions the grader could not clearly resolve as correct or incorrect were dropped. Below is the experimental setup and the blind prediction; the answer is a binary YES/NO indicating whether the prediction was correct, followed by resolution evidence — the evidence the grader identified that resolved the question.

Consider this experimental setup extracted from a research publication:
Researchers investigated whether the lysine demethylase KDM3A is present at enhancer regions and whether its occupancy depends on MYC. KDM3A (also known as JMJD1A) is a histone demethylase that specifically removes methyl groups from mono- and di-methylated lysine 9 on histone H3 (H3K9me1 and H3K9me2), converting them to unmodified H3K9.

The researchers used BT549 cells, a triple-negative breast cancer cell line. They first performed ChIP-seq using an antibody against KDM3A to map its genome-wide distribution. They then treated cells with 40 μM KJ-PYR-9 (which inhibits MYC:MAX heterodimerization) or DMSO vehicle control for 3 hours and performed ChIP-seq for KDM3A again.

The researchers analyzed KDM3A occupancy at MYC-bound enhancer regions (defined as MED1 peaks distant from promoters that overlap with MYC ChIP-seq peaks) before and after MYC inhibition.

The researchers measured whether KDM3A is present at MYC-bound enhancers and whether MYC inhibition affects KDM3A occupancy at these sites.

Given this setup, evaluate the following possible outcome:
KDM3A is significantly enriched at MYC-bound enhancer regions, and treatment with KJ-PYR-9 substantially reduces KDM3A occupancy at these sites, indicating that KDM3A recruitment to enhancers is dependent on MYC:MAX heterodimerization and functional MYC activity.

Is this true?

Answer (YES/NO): YES